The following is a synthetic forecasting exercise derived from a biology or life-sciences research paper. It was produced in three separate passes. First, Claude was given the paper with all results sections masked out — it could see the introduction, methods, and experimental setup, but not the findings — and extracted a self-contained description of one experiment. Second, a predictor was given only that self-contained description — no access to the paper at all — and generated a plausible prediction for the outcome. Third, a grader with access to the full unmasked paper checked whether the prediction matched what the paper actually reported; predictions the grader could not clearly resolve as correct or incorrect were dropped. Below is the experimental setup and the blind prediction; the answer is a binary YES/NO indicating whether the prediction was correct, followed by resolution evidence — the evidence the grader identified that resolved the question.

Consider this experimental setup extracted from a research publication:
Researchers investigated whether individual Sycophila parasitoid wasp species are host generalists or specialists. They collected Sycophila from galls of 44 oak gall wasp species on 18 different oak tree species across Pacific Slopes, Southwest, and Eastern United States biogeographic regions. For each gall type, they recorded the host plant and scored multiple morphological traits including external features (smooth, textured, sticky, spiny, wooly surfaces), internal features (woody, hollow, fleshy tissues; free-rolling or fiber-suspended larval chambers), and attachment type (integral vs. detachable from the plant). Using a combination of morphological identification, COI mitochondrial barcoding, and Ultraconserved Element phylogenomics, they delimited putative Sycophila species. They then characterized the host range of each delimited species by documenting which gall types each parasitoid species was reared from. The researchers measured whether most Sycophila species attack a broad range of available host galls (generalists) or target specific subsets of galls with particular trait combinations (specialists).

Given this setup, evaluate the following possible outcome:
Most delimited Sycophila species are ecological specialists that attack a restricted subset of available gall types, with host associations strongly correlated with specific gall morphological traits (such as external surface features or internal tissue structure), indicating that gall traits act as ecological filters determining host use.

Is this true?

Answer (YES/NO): YES